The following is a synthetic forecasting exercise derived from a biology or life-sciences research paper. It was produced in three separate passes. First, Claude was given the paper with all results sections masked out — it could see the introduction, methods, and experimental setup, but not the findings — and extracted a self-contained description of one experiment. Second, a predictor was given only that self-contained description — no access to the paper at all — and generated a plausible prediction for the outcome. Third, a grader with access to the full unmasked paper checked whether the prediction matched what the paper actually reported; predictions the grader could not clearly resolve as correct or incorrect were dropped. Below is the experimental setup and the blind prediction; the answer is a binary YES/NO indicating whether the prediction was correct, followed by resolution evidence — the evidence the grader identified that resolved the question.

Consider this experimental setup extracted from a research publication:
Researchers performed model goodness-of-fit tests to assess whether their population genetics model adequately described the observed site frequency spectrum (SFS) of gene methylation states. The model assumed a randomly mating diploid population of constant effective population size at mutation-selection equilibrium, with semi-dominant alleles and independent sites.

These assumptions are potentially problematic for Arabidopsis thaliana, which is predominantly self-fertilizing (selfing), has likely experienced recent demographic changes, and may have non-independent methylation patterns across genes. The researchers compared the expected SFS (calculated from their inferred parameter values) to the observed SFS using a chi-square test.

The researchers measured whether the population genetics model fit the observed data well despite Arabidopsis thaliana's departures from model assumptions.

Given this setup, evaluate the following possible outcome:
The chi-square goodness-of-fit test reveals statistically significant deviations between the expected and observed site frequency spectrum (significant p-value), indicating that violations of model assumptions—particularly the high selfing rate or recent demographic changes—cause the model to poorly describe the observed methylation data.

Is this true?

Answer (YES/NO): NO